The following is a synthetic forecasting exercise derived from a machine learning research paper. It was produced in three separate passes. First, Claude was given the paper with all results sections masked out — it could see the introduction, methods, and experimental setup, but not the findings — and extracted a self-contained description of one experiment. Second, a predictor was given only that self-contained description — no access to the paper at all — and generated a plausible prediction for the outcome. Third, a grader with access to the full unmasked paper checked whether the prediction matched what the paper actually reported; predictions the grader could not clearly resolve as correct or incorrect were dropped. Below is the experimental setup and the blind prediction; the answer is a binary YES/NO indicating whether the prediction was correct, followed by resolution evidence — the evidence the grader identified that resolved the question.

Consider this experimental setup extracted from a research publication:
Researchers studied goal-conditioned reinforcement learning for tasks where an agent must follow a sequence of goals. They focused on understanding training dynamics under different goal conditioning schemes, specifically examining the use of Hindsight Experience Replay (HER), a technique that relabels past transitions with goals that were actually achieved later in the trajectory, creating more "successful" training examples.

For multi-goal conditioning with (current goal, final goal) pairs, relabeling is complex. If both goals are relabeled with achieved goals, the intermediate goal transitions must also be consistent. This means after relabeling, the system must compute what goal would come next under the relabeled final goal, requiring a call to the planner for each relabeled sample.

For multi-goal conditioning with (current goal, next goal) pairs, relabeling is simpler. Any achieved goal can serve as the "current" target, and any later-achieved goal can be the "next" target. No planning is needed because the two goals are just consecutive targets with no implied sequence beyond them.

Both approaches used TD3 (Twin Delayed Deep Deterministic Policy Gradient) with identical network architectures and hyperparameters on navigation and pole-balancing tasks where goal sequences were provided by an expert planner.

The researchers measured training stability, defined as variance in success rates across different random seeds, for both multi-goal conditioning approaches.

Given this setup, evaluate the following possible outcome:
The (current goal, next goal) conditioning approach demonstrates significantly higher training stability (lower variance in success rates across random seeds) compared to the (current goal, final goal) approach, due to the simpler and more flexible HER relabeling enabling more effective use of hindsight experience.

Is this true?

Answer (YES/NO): NO